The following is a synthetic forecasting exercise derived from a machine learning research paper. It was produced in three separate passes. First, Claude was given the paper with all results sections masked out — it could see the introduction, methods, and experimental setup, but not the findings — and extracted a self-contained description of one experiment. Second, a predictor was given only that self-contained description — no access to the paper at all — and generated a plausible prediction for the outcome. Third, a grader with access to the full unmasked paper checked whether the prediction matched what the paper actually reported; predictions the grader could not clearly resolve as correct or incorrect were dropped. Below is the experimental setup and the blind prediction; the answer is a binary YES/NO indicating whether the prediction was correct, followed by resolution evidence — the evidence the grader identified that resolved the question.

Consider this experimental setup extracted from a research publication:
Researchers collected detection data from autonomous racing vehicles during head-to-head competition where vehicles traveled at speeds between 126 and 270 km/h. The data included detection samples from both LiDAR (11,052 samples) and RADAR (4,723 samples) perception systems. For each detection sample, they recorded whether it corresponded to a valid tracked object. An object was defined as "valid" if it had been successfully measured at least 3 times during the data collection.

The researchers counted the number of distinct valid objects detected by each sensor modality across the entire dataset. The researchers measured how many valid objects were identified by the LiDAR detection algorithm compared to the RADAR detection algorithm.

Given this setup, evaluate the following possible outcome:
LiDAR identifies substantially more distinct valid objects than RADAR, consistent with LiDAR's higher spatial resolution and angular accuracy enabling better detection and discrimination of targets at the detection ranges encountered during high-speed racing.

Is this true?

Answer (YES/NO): NO